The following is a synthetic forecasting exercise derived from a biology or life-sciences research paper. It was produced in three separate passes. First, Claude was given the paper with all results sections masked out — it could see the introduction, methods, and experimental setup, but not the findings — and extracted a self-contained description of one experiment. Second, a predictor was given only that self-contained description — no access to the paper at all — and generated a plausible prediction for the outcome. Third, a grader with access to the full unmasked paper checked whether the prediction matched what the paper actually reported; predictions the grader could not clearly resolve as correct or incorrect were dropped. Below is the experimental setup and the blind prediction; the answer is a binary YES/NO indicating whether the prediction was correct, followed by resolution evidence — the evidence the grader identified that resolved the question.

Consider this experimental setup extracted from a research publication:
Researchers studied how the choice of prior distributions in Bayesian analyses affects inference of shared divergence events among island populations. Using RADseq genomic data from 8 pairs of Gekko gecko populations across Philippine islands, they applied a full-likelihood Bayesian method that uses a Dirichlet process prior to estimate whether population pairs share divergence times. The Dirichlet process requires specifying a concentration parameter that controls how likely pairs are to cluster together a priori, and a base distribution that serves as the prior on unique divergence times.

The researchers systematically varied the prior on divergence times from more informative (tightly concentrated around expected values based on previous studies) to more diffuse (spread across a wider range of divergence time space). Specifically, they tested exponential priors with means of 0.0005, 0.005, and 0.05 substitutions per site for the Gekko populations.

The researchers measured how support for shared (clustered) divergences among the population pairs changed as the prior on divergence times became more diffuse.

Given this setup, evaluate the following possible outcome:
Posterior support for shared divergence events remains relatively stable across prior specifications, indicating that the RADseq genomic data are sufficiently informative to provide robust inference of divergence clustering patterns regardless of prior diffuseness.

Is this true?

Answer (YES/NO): NO